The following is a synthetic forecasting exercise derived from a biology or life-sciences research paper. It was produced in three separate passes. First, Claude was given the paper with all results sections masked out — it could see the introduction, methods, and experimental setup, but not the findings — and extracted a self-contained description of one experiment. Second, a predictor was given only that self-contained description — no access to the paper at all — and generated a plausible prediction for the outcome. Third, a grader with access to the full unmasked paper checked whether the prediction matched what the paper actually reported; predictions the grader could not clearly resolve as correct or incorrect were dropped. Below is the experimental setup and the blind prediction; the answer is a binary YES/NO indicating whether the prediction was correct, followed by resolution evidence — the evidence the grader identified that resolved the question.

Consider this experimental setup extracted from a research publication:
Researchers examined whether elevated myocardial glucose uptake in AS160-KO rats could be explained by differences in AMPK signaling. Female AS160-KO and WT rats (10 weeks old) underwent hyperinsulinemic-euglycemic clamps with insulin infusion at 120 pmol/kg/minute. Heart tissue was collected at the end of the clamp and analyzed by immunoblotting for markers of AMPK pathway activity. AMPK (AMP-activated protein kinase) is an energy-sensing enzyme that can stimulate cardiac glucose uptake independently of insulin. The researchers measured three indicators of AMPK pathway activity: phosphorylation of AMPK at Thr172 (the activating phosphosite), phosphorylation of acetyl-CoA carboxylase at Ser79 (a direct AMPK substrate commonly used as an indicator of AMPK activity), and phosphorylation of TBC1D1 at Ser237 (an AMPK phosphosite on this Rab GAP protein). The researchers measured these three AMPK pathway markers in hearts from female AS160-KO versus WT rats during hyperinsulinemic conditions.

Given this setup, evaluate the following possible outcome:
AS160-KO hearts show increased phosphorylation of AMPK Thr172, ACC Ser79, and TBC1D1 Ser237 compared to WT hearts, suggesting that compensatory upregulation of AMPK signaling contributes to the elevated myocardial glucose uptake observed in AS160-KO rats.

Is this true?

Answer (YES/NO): NO